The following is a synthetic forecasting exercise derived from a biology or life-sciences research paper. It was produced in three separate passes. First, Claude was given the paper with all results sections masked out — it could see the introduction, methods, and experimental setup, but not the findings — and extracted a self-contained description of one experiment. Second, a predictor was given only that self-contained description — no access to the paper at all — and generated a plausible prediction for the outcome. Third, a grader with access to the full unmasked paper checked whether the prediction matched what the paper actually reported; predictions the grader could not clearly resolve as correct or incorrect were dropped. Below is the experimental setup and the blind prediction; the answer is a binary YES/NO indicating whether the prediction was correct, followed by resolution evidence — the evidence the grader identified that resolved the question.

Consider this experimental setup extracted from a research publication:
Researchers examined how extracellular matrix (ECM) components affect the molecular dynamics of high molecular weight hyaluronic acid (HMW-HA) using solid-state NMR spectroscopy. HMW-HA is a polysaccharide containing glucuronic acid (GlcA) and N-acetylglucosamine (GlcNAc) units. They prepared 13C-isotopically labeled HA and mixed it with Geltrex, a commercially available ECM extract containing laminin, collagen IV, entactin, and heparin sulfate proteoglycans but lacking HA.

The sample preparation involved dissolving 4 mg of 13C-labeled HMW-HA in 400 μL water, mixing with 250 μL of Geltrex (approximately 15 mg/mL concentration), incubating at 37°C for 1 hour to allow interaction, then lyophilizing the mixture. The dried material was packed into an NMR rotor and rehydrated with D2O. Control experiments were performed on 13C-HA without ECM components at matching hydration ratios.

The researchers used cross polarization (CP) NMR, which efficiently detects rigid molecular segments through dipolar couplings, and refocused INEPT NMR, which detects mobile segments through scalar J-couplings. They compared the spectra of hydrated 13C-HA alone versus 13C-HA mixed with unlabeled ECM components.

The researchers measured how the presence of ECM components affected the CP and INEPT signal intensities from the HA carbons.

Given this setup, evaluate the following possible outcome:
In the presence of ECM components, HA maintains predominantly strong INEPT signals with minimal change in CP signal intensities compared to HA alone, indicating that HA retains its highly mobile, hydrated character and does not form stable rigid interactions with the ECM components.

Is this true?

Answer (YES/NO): NO